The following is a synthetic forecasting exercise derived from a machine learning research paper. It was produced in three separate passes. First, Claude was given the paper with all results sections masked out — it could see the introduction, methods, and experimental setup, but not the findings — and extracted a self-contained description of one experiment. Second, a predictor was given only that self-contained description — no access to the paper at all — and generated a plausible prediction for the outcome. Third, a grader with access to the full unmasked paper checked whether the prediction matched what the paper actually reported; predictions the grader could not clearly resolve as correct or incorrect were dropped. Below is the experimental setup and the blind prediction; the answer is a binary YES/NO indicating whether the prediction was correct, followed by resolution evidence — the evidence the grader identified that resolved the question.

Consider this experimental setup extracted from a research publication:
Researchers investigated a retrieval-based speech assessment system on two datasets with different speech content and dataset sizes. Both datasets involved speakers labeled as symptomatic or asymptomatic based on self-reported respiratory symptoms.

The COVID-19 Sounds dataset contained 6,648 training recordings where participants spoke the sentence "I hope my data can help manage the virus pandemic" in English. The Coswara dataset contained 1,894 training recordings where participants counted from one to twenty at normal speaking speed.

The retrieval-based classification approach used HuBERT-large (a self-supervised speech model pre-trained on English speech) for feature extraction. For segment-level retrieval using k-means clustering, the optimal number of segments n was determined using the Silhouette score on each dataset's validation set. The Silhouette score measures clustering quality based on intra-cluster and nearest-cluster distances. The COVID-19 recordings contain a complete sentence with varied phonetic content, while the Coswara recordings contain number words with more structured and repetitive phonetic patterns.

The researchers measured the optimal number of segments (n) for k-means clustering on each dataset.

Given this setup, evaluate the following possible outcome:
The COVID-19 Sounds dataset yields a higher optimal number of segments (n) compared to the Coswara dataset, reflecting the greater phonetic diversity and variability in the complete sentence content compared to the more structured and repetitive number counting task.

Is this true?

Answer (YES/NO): YES